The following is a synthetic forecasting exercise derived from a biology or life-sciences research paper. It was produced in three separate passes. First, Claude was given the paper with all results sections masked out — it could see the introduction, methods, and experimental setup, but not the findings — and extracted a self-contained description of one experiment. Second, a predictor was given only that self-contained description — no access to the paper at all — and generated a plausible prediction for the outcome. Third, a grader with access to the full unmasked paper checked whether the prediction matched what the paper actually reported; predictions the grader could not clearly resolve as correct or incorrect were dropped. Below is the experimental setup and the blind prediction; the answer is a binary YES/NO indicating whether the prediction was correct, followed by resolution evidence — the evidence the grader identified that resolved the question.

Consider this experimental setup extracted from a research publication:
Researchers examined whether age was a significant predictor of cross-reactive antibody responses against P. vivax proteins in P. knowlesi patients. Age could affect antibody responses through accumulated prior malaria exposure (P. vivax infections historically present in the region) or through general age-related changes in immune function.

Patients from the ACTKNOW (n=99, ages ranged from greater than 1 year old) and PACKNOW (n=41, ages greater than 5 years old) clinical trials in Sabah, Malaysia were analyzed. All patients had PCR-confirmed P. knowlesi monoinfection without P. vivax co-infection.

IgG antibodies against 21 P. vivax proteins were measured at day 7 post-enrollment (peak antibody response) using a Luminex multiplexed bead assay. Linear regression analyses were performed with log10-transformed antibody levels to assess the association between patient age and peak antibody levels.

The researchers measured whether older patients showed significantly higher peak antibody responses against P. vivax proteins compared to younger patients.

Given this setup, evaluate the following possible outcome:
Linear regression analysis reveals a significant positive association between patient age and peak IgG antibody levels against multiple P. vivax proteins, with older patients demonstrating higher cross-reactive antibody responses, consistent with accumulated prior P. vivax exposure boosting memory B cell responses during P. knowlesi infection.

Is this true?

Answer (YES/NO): NO